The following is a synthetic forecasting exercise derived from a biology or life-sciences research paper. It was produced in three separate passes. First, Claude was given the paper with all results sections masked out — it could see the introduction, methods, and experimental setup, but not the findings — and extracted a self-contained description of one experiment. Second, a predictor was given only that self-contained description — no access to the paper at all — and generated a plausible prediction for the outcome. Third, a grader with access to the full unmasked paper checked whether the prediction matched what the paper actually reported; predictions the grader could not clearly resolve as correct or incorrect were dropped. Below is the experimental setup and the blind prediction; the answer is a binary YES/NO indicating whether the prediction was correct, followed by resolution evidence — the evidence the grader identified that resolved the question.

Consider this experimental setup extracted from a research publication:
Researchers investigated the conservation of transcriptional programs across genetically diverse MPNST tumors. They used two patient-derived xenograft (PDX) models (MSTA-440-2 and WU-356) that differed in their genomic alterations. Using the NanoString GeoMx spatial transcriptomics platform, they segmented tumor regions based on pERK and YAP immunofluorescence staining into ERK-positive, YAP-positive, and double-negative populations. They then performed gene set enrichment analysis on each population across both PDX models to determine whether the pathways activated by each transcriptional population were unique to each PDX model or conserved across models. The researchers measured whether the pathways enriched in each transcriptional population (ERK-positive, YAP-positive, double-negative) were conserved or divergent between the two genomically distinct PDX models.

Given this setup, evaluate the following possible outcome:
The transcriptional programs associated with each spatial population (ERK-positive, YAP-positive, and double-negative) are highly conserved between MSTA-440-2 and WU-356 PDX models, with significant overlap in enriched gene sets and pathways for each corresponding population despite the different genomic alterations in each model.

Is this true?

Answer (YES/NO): YES